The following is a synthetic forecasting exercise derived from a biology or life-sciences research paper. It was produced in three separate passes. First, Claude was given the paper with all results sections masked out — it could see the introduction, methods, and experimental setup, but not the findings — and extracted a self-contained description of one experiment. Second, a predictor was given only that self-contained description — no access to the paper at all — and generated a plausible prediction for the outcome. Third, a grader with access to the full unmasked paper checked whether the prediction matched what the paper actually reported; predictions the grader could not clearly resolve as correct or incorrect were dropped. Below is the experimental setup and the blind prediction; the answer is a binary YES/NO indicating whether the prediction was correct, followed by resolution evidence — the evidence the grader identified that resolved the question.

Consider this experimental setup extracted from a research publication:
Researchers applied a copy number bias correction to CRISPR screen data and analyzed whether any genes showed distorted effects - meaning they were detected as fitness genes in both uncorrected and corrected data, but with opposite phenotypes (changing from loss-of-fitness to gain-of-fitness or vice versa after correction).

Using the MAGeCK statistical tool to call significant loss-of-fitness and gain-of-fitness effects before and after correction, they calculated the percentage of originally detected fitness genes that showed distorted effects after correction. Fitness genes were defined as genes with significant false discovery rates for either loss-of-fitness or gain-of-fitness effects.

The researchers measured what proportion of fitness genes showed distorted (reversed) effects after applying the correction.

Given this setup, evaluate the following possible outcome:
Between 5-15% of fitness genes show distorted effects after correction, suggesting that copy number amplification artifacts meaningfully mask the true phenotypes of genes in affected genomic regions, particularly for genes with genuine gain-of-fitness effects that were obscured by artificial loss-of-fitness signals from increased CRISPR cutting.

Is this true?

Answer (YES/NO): NO